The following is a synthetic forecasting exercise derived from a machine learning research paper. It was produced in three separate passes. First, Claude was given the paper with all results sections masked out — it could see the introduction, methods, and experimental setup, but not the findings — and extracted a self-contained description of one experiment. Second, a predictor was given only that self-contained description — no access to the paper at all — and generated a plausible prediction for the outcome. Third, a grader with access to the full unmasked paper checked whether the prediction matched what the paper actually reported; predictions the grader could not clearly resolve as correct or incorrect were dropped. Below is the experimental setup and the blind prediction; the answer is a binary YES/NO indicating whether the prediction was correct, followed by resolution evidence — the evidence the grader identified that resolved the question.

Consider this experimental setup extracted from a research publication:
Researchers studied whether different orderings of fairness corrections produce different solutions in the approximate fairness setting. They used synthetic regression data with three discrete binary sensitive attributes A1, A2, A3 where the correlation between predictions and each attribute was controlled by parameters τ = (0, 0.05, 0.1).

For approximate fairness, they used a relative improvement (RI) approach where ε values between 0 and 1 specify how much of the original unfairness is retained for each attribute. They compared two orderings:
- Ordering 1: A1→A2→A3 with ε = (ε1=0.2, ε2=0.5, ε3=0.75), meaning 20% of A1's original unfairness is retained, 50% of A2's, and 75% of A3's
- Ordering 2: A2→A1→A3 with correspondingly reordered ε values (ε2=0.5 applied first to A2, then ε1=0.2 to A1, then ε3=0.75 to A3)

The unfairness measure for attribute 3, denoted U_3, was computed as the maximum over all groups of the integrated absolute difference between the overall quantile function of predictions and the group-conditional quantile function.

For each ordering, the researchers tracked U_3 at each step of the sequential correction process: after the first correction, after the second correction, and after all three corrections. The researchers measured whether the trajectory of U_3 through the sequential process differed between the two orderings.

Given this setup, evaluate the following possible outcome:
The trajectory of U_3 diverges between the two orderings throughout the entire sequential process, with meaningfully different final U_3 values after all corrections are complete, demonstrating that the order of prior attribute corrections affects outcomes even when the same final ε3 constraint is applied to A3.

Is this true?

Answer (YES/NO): NO